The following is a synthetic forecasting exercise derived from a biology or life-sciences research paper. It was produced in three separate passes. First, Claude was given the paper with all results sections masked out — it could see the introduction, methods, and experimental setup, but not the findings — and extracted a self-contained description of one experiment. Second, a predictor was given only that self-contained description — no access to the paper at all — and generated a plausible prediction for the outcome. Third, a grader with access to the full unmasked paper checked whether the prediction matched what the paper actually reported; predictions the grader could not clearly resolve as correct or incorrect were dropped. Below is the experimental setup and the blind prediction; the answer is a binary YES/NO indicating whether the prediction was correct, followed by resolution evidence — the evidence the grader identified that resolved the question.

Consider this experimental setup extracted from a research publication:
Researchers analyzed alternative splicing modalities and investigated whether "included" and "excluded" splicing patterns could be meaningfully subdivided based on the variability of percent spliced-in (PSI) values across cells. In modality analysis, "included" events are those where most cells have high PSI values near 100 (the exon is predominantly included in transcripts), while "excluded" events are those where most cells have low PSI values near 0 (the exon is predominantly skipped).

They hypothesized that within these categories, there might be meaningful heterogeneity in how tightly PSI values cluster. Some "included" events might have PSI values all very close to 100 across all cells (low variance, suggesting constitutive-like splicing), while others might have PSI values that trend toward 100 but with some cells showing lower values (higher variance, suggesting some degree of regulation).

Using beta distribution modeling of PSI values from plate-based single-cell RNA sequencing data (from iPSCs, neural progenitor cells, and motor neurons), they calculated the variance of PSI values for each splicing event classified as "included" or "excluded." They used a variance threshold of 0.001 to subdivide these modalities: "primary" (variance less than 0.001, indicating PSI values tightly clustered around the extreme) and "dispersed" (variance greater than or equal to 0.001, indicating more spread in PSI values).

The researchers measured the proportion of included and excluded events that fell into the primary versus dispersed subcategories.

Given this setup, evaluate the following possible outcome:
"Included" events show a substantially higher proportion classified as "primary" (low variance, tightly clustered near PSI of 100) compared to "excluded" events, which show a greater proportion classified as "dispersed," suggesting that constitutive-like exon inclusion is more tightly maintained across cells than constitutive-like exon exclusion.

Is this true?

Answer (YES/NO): NO